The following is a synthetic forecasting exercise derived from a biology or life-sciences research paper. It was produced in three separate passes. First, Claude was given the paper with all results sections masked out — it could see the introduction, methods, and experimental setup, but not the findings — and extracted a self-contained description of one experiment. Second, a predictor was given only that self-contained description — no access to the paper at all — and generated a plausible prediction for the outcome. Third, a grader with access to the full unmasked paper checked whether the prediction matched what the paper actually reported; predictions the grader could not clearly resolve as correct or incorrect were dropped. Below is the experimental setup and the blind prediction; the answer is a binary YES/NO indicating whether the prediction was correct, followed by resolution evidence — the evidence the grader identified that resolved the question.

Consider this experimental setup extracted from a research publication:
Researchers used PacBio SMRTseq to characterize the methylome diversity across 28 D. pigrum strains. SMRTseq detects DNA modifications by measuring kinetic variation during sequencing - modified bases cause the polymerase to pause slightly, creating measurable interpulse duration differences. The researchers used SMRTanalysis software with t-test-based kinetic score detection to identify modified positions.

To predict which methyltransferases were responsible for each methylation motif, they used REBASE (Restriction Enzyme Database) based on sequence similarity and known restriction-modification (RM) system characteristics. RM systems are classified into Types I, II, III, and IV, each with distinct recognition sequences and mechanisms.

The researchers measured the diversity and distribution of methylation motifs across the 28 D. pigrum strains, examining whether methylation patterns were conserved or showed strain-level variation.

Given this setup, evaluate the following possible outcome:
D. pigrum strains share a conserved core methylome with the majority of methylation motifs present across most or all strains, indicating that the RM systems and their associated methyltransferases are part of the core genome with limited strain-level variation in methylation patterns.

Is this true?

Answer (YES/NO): NO